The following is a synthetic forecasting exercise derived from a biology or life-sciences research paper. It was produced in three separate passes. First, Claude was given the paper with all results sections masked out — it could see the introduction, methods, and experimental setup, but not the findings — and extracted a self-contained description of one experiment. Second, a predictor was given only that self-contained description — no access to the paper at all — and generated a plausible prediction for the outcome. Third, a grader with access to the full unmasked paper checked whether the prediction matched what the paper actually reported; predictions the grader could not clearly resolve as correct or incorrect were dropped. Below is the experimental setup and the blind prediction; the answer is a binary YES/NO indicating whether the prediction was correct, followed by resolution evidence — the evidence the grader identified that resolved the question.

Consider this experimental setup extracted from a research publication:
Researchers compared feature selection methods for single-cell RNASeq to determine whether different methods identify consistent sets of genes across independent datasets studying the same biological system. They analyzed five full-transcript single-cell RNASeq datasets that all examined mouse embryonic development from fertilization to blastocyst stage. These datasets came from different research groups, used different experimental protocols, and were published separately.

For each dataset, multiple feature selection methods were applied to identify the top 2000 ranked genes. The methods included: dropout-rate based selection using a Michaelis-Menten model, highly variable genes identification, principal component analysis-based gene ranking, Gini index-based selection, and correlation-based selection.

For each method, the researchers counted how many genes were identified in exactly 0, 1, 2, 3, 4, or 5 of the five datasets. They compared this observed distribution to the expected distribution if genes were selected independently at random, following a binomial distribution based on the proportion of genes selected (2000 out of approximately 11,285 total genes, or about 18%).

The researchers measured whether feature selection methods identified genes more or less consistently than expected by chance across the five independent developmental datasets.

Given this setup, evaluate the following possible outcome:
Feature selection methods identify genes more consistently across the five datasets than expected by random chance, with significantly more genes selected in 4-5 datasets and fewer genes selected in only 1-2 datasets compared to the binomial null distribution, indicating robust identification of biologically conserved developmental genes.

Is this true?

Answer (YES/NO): YES